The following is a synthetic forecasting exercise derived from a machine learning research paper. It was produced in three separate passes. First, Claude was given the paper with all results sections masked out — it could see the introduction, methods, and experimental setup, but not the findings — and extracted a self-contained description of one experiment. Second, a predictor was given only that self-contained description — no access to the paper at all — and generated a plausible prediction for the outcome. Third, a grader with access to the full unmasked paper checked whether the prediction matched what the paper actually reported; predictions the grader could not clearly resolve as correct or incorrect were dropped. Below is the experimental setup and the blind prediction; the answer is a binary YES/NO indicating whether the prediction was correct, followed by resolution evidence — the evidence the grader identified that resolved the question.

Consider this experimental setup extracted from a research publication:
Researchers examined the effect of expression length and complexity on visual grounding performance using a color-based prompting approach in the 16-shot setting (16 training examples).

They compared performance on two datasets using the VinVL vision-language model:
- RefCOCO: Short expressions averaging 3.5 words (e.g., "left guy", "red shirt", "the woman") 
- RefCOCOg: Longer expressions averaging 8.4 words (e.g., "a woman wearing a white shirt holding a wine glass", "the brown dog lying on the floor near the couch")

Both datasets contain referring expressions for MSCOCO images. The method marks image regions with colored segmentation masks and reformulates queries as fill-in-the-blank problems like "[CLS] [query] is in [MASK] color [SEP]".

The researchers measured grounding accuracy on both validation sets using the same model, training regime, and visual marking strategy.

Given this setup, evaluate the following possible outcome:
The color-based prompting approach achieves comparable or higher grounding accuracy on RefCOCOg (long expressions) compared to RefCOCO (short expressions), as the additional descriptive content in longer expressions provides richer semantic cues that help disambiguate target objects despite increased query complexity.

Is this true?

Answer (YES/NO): YES